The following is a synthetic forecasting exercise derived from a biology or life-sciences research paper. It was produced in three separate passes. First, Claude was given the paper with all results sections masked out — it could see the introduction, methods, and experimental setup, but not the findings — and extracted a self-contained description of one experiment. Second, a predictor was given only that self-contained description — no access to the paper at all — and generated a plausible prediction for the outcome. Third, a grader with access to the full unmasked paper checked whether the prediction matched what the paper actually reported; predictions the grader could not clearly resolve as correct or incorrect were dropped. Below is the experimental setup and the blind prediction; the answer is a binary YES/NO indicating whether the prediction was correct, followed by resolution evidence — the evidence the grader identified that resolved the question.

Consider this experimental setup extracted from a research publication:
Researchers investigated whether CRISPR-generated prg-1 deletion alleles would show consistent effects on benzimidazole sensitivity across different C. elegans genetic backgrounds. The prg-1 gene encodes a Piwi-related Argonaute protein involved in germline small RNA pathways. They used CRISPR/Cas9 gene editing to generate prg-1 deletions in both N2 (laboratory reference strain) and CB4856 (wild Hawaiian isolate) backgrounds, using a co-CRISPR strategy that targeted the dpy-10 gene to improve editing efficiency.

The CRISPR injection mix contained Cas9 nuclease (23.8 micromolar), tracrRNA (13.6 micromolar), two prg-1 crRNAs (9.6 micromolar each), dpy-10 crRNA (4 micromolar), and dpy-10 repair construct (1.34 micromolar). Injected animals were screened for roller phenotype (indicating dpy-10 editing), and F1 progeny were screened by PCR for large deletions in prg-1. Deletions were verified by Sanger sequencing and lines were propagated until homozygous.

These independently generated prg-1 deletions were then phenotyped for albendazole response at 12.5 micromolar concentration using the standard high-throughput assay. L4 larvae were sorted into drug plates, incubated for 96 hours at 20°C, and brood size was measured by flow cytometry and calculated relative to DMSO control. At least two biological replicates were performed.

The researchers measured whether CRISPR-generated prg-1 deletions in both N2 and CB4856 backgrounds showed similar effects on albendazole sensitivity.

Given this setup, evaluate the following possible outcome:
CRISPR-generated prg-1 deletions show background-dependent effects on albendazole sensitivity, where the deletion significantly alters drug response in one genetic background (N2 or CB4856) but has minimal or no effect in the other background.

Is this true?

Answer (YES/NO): NO